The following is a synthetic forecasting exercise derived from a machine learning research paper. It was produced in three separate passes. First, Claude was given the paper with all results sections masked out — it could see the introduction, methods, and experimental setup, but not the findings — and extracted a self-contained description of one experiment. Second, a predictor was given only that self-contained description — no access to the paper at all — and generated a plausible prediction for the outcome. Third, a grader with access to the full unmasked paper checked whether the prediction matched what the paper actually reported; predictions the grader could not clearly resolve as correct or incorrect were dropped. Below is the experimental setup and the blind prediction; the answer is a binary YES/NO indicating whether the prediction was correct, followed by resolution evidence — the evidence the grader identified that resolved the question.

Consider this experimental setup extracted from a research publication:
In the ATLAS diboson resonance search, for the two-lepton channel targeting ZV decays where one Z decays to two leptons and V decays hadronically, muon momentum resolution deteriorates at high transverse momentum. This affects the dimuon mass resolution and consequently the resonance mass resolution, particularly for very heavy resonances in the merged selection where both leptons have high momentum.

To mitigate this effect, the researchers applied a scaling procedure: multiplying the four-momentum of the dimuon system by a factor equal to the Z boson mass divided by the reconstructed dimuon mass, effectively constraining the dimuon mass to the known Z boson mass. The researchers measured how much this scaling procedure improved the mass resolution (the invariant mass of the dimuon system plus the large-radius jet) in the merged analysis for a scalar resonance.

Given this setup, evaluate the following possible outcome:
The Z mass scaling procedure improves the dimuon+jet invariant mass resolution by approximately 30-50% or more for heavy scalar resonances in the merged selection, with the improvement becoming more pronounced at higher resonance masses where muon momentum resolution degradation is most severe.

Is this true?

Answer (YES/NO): NO